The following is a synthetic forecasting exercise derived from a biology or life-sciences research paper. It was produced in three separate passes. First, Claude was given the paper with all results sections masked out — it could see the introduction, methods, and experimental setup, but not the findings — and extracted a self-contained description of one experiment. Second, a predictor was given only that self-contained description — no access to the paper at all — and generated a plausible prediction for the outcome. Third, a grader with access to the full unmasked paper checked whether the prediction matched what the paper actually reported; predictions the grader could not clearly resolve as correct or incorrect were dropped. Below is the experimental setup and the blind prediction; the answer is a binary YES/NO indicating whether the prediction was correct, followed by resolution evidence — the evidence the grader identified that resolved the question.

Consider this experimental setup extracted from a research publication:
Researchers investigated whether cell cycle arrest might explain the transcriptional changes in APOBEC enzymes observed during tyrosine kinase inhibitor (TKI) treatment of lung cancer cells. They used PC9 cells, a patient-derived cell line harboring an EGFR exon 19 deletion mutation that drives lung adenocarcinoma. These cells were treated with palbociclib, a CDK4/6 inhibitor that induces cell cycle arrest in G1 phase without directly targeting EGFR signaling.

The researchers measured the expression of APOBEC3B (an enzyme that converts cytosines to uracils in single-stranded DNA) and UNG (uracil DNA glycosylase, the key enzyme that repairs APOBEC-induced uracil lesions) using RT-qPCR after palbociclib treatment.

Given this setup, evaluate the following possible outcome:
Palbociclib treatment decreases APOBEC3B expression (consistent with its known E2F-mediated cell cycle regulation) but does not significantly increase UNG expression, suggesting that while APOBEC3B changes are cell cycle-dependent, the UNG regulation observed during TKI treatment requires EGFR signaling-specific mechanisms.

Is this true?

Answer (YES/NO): NO